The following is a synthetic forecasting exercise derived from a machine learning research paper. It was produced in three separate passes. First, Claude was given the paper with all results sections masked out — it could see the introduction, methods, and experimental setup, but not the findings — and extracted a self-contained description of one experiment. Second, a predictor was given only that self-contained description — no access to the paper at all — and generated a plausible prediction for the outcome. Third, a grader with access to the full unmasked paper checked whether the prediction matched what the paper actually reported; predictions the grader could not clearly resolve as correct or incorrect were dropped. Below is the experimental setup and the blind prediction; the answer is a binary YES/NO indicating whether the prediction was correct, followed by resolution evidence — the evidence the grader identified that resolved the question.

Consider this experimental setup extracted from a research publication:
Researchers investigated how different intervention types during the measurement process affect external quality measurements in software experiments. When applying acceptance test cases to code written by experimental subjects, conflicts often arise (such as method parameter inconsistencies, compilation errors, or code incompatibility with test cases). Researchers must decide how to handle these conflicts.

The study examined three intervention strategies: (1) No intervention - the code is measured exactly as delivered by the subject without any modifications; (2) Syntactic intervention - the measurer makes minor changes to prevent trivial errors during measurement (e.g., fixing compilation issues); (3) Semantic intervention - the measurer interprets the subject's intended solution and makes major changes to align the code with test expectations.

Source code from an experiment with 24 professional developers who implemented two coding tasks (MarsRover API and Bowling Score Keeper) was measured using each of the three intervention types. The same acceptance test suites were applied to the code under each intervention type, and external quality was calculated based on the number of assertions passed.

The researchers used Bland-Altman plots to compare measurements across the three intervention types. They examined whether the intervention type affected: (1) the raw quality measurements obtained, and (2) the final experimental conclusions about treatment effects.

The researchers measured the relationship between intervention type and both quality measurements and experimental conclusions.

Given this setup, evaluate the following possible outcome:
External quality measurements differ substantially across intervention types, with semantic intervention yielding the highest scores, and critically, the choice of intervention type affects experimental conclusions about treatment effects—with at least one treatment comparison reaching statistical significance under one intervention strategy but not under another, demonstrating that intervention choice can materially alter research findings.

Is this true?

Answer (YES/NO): NO